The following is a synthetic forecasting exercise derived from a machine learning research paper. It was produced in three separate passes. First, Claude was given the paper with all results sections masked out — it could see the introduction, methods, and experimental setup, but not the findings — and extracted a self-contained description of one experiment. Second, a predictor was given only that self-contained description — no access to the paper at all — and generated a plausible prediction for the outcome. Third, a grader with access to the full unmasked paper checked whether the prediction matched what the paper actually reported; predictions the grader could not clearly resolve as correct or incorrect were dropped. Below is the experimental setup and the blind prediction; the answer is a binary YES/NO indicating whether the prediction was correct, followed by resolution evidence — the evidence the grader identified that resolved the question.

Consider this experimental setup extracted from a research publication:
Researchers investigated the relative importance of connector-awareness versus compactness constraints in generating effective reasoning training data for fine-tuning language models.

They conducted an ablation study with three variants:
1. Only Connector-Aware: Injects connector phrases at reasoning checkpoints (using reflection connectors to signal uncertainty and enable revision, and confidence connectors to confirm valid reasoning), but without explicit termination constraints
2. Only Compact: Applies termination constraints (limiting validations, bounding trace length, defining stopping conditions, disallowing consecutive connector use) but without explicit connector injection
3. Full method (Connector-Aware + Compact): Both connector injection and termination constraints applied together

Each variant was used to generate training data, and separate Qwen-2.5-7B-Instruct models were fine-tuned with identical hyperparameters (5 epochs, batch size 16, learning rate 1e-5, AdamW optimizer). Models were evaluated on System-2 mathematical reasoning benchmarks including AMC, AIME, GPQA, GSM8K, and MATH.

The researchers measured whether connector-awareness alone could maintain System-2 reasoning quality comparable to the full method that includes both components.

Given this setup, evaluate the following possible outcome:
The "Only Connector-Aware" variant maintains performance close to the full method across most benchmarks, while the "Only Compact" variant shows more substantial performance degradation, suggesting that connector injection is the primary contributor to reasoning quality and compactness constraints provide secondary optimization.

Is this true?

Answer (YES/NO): YES